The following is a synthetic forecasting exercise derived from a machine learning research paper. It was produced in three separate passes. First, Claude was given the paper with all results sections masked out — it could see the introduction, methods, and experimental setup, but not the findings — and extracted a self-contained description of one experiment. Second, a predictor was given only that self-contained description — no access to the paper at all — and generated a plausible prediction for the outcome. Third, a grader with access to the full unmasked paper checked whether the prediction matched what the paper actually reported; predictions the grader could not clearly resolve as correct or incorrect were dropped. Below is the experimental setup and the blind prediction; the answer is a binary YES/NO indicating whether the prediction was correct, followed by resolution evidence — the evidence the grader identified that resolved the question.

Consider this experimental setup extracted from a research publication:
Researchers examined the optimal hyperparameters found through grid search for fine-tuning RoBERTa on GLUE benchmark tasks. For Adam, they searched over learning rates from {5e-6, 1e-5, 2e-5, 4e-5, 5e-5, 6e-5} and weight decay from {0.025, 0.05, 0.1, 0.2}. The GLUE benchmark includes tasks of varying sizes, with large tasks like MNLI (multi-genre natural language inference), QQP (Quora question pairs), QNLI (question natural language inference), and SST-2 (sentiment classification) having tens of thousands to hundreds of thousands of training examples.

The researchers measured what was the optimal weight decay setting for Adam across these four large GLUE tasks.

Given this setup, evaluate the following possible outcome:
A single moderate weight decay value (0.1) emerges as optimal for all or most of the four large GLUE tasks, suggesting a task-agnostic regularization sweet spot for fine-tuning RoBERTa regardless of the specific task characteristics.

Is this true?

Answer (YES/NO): YES